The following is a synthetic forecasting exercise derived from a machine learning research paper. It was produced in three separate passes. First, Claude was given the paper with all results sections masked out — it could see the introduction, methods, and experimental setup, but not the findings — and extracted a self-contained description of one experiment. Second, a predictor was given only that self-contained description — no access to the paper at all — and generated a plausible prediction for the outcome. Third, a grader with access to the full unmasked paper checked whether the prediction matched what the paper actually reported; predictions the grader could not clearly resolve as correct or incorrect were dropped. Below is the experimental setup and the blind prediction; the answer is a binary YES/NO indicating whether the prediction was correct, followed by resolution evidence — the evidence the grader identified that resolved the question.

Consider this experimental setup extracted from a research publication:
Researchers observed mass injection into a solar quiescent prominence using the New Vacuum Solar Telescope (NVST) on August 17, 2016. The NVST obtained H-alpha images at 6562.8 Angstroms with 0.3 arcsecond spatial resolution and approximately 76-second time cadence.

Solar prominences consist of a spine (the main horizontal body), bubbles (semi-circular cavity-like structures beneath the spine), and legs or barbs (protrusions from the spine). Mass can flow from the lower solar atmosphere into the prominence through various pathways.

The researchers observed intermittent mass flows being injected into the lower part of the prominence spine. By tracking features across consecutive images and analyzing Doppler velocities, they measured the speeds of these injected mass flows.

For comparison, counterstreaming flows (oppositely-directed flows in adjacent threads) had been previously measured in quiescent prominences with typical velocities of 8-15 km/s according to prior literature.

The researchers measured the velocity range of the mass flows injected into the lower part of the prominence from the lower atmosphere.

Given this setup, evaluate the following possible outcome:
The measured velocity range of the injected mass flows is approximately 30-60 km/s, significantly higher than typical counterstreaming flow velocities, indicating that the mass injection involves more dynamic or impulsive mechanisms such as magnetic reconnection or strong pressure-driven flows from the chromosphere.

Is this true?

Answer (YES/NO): NO